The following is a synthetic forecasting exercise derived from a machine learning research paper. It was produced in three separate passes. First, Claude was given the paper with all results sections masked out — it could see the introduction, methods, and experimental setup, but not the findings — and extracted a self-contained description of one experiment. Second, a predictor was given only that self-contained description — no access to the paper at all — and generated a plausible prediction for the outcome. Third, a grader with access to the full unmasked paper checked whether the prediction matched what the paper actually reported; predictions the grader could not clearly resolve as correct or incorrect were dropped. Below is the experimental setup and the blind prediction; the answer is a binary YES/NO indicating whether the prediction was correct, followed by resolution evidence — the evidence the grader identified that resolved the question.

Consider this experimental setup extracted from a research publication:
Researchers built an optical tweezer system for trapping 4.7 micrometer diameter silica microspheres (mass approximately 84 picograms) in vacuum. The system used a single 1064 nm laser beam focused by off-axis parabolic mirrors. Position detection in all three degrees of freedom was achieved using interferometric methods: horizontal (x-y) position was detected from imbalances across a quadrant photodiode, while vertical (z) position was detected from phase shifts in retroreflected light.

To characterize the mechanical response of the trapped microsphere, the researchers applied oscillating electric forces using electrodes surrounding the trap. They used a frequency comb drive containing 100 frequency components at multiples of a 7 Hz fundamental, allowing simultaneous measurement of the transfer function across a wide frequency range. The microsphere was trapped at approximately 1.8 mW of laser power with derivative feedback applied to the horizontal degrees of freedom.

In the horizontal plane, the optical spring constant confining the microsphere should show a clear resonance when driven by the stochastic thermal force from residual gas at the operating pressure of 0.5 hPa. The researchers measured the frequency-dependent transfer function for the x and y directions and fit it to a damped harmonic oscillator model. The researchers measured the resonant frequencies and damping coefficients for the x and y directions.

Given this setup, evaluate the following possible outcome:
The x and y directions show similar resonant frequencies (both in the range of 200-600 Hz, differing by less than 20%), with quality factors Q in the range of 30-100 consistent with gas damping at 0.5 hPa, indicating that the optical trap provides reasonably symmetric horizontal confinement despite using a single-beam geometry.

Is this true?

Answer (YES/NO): NO